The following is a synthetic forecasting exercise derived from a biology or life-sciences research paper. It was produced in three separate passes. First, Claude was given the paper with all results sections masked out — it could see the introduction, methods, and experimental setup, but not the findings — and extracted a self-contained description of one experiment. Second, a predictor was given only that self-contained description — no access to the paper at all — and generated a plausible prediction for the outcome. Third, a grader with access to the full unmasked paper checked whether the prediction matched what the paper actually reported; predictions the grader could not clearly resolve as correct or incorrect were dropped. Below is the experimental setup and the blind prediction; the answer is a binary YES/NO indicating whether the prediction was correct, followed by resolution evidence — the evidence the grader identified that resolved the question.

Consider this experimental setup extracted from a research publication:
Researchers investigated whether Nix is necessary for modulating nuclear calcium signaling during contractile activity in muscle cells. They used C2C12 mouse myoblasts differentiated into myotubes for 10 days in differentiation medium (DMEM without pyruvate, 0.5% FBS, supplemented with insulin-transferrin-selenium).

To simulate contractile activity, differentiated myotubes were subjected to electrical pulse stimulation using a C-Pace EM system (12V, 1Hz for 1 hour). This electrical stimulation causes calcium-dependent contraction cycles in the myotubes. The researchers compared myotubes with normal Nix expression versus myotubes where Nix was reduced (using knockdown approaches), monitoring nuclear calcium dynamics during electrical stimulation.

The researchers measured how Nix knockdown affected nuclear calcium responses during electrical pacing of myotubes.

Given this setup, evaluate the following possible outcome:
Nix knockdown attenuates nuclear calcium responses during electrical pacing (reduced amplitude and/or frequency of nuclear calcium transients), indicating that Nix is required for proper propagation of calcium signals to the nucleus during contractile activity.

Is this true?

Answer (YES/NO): YES